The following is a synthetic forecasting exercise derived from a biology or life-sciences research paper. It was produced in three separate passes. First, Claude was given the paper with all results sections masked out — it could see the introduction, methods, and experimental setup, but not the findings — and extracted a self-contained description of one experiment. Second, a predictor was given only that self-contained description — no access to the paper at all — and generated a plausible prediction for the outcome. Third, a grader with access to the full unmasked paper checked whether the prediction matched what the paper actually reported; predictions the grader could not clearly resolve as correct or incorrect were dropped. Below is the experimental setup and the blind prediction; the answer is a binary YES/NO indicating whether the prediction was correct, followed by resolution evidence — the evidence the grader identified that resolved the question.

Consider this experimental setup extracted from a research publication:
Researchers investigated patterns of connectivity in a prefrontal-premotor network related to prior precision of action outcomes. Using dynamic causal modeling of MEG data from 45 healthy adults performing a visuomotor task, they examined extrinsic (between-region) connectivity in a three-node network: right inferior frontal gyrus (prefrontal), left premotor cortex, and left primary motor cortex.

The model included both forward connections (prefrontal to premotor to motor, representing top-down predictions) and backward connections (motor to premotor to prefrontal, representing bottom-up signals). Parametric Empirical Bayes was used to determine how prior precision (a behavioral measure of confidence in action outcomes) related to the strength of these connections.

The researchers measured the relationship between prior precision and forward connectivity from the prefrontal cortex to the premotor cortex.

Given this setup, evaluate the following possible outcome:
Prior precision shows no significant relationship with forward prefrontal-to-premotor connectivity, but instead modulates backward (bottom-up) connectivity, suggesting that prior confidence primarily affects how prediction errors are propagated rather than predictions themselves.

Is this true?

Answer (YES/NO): NO